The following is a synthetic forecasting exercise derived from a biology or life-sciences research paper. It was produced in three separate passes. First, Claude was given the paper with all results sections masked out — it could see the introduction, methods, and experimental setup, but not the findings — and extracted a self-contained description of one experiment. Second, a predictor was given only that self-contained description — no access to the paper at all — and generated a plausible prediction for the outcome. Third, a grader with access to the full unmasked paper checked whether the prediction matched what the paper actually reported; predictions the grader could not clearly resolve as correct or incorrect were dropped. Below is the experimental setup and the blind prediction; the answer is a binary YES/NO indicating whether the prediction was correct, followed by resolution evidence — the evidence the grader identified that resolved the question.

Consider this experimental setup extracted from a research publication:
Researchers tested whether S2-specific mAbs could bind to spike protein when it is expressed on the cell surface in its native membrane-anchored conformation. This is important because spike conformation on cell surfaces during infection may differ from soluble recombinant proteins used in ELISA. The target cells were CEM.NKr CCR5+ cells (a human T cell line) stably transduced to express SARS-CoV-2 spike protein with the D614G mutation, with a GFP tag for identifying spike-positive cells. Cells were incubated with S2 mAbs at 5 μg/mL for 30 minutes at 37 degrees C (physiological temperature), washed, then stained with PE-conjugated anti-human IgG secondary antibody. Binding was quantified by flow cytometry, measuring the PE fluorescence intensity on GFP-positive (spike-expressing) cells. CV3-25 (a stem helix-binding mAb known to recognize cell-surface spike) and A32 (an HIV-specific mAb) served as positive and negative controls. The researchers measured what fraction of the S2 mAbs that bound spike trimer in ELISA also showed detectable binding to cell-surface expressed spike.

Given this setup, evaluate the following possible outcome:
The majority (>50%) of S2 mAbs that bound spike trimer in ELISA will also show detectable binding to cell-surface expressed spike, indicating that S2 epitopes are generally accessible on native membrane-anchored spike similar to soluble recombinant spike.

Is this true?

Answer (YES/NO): YES